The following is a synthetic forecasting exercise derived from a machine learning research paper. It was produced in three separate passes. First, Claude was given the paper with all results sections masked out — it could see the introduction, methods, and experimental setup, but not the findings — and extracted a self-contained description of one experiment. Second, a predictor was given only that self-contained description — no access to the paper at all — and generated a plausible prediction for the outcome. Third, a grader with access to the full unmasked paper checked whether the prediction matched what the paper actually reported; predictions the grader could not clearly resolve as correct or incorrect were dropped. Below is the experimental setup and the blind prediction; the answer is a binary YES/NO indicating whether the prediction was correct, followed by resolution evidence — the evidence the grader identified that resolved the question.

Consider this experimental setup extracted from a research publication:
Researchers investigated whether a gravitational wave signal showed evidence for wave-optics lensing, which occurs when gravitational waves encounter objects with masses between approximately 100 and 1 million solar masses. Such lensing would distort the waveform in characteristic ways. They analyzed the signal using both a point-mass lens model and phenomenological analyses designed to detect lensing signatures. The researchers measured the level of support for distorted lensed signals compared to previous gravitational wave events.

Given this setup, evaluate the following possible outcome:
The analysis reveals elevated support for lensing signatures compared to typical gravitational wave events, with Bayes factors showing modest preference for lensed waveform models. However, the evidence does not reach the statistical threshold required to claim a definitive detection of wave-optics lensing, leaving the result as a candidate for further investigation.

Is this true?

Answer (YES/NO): NO